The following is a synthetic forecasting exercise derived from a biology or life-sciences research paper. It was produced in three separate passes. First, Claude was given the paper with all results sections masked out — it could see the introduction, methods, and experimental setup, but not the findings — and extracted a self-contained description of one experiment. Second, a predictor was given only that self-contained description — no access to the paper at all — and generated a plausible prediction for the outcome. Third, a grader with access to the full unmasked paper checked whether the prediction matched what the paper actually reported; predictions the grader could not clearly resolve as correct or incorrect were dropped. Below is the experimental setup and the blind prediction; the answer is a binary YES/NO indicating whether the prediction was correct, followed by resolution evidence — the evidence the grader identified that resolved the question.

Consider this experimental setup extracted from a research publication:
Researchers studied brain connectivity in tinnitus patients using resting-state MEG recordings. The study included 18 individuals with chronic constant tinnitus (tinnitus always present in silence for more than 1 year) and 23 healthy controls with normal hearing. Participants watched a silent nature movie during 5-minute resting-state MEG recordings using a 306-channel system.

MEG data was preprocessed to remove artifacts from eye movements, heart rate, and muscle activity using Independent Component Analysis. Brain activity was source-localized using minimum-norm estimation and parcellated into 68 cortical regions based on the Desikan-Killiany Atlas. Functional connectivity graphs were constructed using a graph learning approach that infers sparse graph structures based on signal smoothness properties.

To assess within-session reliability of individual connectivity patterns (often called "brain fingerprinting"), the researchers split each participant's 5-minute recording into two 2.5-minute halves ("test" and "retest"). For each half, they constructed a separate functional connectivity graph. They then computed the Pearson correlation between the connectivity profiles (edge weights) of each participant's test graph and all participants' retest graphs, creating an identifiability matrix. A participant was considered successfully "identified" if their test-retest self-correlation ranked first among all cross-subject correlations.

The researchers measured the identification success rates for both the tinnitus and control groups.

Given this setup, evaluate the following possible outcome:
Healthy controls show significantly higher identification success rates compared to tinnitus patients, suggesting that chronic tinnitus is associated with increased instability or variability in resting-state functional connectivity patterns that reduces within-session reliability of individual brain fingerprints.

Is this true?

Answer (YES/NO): NO